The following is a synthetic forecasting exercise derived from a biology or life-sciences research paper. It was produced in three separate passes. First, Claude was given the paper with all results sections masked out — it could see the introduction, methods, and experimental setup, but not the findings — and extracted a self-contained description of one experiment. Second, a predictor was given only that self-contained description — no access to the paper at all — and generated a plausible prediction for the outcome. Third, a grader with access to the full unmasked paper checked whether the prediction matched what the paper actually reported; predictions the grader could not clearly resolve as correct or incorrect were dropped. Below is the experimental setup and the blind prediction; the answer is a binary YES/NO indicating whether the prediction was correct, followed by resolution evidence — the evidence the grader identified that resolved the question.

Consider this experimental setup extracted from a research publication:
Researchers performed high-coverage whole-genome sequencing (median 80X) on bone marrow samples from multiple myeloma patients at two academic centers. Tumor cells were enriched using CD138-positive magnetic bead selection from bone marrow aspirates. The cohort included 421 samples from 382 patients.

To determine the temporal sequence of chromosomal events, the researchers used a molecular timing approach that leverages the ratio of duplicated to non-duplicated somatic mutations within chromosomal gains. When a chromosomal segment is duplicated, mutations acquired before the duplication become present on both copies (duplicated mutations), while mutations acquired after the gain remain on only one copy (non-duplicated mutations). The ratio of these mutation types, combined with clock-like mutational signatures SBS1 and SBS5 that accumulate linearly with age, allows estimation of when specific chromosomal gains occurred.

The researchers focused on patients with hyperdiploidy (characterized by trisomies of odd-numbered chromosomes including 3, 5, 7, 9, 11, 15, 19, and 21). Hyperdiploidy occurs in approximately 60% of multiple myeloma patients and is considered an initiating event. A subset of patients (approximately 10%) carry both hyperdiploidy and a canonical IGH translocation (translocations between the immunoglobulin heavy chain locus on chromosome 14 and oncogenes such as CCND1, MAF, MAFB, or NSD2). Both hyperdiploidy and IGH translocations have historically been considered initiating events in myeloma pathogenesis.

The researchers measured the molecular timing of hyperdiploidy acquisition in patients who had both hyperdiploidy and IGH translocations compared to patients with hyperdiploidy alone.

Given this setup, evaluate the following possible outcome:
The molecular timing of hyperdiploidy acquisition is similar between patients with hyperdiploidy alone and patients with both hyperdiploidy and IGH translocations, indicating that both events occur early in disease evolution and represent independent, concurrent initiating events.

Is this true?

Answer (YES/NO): NO